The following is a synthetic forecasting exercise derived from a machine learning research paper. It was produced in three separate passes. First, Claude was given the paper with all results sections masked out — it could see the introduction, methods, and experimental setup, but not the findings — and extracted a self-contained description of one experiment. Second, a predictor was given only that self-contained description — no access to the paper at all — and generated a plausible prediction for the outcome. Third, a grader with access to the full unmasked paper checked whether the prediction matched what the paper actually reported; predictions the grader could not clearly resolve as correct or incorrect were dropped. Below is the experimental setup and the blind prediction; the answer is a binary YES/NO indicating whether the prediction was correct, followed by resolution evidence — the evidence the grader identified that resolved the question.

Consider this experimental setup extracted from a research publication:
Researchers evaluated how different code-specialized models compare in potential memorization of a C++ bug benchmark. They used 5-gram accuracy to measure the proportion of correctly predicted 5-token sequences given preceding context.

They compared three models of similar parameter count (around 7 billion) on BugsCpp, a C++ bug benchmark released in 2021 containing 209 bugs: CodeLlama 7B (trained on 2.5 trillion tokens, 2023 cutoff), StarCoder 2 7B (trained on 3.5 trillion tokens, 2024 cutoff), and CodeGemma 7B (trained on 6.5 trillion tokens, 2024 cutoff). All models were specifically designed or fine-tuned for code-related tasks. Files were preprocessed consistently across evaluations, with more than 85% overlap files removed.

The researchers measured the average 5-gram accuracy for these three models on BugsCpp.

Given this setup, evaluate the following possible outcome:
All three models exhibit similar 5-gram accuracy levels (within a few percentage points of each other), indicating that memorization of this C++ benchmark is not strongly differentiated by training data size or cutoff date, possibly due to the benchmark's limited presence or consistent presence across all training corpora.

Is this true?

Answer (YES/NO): NO